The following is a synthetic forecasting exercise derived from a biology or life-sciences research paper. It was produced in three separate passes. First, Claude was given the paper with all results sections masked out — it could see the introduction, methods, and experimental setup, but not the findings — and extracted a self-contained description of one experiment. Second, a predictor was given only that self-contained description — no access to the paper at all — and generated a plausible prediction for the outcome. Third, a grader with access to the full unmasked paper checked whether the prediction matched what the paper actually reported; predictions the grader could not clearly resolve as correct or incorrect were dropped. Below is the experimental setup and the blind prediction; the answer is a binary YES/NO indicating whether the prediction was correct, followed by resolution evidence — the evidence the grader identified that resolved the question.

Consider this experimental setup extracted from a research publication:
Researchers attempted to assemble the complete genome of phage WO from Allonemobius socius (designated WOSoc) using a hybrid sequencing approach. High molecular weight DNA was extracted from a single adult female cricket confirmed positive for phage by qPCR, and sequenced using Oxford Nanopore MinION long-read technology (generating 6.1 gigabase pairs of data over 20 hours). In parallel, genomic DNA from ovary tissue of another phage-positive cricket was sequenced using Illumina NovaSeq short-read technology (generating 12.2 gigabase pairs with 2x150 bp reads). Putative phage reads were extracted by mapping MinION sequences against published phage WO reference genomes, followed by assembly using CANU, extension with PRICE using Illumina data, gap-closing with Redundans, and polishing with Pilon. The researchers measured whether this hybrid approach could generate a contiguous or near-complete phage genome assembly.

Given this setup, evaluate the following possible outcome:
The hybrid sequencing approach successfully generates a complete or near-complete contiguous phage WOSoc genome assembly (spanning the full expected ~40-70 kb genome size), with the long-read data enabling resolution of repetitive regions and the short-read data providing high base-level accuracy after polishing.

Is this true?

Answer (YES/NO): NO